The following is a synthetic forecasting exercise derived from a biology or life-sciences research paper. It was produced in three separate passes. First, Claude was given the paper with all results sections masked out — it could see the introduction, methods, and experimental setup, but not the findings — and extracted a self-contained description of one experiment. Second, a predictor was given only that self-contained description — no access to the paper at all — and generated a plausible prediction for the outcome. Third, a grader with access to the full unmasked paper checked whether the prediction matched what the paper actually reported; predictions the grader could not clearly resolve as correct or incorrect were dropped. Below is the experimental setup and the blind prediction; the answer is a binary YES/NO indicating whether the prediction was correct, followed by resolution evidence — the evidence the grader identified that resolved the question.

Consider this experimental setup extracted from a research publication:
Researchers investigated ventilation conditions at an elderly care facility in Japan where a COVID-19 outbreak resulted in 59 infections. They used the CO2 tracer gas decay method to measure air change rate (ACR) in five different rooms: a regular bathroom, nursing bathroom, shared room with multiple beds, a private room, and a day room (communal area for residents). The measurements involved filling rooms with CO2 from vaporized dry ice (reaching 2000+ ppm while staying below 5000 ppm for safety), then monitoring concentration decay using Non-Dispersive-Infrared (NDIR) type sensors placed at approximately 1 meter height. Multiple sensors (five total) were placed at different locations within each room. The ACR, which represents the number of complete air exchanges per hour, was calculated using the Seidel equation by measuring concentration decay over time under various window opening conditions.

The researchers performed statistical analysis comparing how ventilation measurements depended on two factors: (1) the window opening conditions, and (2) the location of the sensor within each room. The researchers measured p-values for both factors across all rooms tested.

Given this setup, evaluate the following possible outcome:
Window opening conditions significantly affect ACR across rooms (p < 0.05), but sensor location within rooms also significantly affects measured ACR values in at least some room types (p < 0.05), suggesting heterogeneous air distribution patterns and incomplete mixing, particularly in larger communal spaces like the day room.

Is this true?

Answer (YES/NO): NO